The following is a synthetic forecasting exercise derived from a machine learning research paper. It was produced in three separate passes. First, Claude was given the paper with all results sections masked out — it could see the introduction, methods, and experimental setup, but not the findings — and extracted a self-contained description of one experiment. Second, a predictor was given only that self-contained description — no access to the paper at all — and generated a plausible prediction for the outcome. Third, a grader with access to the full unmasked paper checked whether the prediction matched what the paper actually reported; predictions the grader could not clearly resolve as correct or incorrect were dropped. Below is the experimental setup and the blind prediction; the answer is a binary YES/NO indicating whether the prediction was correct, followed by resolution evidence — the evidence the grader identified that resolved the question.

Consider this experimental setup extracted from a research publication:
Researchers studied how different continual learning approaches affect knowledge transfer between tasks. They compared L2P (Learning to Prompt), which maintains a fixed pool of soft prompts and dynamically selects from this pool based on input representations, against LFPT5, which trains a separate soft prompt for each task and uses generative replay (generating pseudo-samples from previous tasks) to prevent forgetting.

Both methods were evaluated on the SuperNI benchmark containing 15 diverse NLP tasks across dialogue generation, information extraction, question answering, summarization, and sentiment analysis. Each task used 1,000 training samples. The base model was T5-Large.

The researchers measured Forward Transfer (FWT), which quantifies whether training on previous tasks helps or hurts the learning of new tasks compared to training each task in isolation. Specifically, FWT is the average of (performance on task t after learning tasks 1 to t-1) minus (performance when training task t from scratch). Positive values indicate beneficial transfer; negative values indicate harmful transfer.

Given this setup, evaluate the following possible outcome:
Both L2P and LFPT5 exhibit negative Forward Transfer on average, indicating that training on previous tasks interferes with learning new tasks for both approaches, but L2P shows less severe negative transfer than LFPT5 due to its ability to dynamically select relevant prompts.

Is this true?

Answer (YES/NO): NO